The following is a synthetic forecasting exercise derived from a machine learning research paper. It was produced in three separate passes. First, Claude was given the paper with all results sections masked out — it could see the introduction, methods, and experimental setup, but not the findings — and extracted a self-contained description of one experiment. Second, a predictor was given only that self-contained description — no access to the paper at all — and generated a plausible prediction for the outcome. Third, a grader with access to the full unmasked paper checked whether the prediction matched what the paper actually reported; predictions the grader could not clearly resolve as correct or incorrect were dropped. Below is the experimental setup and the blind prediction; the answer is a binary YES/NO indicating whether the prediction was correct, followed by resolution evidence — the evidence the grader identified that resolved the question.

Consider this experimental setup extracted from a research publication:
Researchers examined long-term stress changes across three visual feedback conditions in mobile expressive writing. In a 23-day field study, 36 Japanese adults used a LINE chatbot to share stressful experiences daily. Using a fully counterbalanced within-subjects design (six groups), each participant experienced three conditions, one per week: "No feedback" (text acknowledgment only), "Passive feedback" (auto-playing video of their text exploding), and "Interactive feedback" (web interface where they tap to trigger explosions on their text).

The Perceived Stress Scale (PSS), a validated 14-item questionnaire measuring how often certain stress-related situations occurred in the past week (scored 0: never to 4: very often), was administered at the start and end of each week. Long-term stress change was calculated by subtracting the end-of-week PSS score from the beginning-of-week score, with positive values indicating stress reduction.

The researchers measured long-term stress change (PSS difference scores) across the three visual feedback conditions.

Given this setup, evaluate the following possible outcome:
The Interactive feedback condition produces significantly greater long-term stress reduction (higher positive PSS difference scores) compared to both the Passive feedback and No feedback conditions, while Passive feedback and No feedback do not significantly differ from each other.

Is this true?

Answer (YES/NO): NO